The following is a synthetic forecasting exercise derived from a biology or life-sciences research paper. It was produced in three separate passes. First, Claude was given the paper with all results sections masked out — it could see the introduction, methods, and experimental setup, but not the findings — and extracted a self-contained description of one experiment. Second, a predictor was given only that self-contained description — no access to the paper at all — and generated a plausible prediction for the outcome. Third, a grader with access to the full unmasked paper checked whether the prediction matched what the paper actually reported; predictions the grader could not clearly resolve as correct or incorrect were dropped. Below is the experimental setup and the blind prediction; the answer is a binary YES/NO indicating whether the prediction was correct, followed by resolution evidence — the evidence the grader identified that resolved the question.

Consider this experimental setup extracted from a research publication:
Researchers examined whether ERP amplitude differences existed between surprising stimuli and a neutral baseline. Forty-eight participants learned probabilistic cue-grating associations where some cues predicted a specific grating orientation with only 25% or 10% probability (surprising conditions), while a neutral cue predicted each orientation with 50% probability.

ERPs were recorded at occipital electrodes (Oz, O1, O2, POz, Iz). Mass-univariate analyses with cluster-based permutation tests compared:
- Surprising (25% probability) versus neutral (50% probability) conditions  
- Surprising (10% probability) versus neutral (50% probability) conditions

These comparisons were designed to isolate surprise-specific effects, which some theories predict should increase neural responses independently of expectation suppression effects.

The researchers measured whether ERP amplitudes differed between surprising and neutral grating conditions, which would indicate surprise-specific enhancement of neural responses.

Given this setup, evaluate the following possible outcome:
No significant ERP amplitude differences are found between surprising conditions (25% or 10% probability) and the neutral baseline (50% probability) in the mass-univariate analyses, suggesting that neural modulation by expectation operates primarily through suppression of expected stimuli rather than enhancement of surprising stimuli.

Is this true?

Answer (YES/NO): YES